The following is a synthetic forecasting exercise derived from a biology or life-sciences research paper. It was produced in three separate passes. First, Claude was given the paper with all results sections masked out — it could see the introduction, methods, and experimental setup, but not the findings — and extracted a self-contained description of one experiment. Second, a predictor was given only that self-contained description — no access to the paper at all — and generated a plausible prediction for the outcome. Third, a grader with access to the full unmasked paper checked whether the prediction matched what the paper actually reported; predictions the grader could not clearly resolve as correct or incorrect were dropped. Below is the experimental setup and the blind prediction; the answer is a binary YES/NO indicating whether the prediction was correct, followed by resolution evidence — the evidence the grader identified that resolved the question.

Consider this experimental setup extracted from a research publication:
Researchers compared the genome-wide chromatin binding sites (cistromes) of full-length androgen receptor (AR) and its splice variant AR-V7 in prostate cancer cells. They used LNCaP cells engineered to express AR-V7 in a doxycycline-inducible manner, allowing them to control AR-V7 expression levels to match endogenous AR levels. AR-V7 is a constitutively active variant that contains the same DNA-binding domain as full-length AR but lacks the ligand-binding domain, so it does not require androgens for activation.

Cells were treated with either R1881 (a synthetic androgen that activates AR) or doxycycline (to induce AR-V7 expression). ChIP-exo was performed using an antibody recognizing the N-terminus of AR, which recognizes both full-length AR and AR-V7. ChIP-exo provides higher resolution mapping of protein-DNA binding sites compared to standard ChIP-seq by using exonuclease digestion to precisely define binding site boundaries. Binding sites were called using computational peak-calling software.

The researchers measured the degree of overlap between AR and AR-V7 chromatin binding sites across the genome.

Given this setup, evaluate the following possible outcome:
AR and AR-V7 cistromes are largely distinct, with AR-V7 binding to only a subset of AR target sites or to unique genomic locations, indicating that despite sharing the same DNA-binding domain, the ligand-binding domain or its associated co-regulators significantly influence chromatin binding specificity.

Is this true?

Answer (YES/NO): YES